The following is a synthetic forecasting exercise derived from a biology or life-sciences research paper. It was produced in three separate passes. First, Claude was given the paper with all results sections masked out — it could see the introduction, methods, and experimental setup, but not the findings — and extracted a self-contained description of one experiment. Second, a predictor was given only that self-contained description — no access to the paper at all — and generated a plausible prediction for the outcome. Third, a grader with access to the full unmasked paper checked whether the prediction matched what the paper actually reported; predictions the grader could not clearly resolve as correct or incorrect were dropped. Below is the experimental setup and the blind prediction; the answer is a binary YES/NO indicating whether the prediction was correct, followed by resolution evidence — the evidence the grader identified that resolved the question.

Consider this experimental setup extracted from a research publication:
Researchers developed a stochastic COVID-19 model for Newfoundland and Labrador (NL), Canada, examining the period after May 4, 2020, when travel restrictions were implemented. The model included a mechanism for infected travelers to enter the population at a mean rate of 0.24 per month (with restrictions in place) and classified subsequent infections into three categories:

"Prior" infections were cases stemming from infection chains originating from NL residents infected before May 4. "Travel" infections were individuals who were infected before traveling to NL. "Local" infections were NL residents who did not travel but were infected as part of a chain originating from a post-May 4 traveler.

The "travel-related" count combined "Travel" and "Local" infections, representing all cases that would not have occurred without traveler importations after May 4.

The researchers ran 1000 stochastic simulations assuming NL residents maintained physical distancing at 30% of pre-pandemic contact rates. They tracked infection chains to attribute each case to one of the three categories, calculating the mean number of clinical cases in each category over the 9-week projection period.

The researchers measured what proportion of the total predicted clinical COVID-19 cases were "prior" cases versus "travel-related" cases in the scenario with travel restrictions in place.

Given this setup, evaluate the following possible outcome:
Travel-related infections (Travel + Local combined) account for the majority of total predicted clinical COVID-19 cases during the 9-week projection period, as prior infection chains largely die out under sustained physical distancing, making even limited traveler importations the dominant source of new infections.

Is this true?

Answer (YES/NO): NO